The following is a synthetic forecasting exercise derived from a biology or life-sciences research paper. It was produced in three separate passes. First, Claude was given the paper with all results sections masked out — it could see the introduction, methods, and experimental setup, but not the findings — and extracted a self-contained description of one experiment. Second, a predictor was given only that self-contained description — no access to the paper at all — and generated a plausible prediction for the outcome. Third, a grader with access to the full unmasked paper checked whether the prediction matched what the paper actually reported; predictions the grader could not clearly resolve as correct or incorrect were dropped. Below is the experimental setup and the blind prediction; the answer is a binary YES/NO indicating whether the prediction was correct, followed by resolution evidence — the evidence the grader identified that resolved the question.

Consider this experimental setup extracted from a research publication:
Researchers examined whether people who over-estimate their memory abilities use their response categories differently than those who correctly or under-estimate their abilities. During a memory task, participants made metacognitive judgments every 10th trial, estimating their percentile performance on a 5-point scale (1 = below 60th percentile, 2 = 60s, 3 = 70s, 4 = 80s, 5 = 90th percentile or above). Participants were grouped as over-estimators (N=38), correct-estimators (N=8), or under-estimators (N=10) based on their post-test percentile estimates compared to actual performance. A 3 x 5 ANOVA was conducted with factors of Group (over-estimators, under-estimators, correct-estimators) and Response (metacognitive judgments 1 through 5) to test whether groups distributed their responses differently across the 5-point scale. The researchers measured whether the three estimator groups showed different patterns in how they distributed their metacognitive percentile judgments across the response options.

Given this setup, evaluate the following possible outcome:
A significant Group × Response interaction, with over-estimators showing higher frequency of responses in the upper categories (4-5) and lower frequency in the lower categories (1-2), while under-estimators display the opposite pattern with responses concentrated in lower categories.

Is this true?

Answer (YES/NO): NO